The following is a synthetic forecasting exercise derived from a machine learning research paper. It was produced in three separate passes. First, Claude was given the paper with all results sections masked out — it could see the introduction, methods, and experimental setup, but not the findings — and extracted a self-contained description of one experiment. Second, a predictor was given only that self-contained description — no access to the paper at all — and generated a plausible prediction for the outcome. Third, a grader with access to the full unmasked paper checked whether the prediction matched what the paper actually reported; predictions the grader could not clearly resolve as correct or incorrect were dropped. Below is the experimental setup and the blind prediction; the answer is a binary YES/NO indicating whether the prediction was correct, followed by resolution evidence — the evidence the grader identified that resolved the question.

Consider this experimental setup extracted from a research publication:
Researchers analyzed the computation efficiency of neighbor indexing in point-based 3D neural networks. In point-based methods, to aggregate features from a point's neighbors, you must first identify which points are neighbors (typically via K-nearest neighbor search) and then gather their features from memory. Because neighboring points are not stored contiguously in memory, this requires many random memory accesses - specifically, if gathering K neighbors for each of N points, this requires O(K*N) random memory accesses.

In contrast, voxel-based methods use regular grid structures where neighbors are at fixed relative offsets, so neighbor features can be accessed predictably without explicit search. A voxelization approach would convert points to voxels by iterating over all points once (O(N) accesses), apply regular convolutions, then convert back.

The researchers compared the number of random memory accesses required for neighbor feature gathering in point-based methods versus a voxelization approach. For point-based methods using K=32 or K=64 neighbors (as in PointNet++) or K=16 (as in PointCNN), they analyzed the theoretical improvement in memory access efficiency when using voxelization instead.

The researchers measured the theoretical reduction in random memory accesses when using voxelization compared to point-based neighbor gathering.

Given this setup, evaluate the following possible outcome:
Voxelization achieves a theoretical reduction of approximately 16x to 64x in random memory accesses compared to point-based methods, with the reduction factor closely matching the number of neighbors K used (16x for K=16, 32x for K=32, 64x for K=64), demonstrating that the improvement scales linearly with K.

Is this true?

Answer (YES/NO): YES